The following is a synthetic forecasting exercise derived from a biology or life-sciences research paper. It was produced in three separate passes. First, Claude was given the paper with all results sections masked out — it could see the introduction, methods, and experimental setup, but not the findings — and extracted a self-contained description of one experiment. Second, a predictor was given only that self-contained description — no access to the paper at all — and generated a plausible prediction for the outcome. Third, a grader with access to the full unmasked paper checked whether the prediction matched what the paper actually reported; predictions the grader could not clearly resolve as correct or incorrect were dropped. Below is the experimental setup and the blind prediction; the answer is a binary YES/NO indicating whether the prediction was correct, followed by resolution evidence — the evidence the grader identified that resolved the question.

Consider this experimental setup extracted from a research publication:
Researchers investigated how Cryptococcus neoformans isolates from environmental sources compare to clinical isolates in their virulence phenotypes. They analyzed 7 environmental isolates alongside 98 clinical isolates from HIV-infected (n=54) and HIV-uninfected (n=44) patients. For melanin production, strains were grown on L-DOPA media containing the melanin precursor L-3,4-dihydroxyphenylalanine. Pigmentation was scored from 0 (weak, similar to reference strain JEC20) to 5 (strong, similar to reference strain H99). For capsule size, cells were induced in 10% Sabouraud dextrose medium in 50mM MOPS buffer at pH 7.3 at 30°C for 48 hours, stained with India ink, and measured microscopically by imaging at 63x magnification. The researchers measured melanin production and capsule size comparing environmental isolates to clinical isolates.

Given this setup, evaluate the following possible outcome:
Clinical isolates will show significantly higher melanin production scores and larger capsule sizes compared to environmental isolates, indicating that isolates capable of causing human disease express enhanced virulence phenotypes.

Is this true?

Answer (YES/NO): NO